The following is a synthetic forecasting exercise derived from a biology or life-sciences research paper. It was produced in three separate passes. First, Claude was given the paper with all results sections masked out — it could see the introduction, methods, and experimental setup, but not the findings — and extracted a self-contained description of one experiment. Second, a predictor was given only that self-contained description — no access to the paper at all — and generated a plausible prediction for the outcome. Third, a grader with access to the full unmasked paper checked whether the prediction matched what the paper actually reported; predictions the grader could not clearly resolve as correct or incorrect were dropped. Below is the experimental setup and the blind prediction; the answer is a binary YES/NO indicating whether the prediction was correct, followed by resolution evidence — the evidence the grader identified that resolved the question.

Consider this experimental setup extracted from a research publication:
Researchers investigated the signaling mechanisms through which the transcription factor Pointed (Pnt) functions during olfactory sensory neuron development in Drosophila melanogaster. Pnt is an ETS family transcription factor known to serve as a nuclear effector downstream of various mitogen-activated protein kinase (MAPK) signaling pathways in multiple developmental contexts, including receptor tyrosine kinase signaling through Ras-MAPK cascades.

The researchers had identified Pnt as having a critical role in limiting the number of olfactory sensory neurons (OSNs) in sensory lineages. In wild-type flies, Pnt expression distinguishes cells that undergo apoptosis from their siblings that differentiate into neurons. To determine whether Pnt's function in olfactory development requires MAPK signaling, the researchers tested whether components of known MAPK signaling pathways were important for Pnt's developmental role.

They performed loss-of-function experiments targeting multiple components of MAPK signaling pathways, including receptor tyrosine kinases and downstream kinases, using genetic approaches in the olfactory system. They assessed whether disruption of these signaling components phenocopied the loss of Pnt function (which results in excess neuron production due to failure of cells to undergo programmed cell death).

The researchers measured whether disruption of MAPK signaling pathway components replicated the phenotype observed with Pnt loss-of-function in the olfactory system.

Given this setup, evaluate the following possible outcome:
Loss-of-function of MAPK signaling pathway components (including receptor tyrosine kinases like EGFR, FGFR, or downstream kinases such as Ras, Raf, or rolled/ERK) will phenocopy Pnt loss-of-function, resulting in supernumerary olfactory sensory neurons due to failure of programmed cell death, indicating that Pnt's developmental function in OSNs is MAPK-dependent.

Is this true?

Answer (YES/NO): NO